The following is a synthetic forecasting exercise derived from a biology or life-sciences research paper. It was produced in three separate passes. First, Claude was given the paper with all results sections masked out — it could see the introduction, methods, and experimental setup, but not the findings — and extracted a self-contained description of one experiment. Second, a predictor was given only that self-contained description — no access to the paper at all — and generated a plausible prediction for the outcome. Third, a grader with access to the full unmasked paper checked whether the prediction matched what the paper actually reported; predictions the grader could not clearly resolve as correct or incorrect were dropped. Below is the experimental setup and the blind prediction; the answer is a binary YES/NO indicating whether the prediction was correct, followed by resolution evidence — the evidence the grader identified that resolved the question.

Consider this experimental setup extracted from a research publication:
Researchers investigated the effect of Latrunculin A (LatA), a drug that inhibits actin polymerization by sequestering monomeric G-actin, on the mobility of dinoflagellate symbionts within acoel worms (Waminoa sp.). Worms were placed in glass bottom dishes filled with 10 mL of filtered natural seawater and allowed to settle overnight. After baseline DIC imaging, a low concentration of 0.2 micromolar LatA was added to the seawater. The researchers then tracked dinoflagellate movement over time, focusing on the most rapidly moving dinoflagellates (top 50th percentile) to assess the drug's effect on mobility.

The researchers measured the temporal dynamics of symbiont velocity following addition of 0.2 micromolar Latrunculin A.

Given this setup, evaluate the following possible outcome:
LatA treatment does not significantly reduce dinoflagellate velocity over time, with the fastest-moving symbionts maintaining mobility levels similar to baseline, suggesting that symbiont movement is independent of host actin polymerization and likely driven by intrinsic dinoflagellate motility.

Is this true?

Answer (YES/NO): NO